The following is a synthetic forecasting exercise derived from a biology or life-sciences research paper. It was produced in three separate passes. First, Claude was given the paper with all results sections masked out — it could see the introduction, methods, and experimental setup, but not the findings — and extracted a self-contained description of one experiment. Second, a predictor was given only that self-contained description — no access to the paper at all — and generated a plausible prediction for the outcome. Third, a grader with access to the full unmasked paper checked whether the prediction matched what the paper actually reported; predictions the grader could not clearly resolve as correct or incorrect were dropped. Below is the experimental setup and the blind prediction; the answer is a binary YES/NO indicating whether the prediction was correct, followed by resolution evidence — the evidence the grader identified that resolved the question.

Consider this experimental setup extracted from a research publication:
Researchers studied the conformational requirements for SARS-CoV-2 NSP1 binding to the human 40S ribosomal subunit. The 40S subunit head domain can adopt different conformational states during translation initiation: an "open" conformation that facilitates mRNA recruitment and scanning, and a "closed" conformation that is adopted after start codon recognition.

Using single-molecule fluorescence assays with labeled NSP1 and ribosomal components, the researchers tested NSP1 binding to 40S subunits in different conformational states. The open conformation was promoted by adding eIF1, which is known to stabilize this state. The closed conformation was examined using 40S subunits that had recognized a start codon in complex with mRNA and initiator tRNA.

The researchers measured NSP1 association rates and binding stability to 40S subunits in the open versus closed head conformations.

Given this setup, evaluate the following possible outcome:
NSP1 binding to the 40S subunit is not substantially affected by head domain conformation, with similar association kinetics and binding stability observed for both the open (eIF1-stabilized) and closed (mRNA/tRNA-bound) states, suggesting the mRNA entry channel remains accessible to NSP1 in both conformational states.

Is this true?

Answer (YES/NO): NO